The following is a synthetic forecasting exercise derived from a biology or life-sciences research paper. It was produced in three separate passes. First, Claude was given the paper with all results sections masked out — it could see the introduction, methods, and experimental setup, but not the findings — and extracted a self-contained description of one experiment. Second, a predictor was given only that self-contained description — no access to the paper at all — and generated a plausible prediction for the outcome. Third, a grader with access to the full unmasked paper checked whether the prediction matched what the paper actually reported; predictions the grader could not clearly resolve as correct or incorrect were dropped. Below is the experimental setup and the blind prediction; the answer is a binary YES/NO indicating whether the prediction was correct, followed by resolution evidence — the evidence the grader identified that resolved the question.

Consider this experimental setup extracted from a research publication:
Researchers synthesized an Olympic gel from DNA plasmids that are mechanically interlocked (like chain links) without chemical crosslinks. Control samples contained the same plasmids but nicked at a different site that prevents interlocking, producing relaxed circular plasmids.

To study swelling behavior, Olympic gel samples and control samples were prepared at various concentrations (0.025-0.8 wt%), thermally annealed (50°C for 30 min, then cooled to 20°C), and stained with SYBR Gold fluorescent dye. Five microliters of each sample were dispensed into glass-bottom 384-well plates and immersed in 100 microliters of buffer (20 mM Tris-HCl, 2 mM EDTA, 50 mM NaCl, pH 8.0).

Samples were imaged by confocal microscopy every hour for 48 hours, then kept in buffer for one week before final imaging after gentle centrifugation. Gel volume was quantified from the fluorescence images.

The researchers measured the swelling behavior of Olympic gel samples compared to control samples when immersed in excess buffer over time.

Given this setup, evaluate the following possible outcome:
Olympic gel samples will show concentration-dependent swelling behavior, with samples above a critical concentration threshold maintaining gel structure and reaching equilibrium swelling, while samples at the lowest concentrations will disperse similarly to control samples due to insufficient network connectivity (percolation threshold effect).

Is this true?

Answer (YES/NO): YES